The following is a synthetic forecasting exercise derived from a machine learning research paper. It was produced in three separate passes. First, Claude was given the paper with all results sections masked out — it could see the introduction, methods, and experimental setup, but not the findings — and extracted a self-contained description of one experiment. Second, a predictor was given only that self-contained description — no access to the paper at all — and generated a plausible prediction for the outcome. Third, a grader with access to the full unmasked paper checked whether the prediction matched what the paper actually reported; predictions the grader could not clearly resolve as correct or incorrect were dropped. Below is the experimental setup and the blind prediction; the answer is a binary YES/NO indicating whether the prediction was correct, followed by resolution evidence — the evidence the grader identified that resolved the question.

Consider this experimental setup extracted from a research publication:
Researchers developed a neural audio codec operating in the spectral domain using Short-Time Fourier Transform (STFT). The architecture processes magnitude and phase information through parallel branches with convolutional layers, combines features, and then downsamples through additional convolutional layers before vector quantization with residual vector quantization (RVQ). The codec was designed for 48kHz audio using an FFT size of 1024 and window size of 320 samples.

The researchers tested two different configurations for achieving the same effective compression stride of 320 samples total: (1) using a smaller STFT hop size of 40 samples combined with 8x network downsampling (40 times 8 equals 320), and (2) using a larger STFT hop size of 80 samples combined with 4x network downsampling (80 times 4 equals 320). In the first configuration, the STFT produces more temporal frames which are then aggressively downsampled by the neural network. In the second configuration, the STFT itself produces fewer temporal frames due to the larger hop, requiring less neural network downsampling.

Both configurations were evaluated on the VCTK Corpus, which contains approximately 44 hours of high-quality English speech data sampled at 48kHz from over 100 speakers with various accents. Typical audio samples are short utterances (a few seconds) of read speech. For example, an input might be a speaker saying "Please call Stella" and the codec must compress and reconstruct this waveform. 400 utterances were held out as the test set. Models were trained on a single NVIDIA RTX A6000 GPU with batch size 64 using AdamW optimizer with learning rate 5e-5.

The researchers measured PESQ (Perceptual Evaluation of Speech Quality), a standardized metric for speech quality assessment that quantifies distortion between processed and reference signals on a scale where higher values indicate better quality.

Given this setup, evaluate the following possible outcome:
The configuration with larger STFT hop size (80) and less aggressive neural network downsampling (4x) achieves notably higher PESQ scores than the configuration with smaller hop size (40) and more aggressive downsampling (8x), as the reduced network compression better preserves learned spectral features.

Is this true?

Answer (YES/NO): NO